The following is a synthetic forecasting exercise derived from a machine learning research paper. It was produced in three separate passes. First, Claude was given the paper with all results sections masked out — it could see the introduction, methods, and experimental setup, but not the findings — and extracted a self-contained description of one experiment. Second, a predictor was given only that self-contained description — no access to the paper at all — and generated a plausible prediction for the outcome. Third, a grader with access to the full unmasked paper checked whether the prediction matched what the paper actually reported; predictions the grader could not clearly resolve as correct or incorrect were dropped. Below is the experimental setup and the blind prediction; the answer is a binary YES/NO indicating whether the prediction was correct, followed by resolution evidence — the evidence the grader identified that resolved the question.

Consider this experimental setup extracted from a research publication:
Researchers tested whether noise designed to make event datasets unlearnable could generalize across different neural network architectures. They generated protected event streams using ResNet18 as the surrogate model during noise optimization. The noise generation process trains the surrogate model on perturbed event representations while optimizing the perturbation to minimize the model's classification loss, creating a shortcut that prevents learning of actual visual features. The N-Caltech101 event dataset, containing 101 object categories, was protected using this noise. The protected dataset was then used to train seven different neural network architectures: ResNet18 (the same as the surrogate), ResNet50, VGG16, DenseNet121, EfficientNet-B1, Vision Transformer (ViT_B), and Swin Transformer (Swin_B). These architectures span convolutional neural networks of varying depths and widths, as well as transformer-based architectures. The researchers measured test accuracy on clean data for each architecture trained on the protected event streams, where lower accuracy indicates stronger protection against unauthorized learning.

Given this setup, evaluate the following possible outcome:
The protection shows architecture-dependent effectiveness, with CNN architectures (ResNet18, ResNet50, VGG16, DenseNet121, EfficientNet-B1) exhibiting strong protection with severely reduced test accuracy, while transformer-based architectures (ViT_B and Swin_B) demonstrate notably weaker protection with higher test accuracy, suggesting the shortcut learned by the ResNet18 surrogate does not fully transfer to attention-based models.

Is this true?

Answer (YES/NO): NO